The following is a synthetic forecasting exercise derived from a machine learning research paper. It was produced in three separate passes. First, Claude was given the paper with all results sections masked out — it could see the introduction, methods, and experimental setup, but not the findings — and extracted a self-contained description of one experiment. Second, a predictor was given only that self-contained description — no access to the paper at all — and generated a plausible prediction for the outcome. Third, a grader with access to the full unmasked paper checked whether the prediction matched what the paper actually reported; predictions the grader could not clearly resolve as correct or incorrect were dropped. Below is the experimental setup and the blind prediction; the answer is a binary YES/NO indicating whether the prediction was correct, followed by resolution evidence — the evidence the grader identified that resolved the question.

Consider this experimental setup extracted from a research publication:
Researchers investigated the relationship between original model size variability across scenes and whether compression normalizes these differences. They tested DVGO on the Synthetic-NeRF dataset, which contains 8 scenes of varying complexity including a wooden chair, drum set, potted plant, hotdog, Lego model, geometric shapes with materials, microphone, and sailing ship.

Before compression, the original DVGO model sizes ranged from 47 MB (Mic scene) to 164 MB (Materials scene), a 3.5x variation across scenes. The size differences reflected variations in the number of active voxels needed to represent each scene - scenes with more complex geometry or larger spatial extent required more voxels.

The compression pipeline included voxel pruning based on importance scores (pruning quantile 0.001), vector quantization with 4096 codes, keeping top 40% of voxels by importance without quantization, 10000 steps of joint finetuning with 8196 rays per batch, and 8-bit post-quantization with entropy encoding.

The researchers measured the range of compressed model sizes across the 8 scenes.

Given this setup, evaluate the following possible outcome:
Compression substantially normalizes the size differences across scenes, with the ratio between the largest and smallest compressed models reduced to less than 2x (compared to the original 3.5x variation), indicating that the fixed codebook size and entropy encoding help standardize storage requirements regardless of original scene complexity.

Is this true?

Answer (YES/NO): NO